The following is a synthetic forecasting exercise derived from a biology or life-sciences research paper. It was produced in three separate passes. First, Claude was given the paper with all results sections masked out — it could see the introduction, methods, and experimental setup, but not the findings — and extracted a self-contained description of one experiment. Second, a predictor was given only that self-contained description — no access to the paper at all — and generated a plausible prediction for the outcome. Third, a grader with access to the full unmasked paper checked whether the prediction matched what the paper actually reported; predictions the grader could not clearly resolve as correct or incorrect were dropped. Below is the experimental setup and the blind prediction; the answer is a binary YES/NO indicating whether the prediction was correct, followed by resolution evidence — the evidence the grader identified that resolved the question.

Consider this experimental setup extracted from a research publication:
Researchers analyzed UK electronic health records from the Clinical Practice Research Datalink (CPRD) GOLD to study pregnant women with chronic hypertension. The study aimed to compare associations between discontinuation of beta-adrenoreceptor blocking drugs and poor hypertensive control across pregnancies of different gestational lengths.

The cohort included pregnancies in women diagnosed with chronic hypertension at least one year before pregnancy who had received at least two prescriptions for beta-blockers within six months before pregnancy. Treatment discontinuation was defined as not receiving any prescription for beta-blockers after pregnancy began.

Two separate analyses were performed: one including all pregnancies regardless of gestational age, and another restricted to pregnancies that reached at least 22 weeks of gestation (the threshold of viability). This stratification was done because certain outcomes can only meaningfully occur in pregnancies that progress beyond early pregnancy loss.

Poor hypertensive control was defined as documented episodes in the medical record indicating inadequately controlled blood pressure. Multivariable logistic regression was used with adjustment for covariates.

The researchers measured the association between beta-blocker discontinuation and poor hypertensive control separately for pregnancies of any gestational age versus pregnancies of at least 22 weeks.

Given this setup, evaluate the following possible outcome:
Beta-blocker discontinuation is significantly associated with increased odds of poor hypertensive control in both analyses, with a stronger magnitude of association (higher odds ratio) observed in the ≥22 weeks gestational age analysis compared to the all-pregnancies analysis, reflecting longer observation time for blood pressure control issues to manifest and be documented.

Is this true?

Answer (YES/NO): NO